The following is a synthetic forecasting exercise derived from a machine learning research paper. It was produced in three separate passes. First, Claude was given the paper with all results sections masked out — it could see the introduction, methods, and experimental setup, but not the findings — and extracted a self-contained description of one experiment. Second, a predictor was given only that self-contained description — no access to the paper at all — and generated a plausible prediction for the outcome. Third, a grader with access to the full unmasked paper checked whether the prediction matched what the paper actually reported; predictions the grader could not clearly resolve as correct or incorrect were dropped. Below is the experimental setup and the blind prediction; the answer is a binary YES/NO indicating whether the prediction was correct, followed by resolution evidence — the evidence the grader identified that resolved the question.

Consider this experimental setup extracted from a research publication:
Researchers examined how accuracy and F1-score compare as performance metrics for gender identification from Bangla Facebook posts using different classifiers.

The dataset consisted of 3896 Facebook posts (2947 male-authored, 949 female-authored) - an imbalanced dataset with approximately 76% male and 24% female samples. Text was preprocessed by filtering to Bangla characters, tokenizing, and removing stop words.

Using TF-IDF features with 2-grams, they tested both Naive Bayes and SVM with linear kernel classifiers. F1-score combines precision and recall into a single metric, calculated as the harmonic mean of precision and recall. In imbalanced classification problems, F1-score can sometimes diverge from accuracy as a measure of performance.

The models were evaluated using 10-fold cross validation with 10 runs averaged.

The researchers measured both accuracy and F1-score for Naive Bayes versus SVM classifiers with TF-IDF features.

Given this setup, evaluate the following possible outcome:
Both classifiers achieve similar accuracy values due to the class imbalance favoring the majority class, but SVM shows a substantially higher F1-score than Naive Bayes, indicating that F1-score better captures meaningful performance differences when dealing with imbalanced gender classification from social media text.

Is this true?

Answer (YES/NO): NO